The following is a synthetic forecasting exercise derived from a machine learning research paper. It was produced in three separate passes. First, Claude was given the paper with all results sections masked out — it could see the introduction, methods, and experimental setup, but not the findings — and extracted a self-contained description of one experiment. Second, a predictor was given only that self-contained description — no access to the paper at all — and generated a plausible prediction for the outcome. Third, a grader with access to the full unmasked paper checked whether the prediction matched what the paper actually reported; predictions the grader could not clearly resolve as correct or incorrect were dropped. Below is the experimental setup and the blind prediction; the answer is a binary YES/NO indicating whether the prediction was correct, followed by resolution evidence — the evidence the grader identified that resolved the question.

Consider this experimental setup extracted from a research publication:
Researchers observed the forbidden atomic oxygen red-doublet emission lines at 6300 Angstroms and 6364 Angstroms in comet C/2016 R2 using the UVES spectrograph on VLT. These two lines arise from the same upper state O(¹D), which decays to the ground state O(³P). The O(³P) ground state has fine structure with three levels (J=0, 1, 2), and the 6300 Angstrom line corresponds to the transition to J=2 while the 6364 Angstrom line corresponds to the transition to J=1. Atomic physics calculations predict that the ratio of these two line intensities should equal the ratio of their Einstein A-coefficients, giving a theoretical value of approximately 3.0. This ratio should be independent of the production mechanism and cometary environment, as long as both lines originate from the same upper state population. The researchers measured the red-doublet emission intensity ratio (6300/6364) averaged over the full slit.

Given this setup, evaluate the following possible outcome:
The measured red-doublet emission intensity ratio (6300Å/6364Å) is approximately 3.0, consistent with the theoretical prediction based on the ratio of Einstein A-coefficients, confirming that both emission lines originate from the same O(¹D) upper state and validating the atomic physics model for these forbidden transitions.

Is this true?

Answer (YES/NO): YES